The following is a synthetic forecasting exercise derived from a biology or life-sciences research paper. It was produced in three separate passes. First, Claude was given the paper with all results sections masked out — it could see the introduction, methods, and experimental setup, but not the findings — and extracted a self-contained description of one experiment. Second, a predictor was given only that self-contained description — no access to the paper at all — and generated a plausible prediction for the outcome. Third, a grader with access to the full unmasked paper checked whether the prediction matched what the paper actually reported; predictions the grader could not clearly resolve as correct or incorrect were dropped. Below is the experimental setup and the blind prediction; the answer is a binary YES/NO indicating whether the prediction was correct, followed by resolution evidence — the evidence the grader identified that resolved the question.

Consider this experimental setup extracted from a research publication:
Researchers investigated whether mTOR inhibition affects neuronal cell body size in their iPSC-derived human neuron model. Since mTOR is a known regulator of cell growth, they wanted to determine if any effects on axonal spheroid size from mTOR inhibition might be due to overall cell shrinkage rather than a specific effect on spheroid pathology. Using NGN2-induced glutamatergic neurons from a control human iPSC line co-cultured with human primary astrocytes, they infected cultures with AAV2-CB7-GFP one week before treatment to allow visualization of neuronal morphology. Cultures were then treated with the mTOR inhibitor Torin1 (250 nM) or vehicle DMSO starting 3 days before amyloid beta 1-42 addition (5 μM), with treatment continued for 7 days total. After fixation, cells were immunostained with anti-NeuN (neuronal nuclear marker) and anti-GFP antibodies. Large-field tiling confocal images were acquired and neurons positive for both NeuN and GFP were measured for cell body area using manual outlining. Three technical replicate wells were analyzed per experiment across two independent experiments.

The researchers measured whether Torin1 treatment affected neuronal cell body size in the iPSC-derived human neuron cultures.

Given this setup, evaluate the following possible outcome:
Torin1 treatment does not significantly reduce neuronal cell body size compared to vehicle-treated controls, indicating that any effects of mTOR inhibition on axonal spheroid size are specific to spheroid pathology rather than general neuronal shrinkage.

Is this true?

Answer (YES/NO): YES